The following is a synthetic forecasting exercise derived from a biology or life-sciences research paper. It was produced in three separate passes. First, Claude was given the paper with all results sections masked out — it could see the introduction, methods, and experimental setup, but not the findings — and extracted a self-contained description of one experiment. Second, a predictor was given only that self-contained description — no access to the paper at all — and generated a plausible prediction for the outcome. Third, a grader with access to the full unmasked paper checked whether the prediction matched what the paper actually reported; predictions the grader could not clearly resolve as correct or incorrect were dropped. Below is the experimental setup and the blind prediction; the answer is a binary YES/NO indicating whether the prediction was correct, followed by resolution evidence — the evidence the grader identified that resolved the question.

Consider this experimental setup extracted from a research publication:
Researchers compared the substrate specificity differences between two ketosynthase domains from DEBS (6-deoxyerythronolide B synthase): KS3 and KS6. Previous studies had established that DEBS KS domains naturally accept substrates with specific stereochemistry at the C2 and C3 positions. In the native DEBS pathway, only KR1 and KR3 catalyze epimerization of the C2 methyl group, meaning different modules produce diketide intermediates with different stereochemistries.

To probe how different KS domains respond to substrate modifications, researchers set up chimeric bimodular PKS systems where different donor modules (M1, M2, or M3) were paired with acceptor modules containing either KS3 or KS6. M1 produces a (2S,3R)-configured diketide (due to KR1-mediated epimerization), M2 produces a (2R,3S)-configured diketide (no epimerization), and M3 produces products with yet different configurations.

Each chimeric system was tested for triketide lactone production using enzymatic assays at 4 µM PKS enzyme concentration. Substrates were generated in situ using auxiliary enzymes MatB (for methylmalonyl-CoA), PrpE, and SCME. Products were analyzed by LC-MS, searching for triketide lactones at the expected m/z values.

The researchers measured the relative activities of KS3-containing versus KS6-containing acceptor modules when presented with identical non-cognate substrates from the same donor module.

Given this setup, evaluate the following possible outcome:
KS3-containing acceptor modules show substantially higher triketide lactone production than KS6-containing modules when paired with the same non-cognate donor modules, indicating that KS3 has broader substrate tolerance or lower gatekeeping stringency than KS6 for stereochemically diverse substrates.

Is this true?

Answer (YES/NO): NO